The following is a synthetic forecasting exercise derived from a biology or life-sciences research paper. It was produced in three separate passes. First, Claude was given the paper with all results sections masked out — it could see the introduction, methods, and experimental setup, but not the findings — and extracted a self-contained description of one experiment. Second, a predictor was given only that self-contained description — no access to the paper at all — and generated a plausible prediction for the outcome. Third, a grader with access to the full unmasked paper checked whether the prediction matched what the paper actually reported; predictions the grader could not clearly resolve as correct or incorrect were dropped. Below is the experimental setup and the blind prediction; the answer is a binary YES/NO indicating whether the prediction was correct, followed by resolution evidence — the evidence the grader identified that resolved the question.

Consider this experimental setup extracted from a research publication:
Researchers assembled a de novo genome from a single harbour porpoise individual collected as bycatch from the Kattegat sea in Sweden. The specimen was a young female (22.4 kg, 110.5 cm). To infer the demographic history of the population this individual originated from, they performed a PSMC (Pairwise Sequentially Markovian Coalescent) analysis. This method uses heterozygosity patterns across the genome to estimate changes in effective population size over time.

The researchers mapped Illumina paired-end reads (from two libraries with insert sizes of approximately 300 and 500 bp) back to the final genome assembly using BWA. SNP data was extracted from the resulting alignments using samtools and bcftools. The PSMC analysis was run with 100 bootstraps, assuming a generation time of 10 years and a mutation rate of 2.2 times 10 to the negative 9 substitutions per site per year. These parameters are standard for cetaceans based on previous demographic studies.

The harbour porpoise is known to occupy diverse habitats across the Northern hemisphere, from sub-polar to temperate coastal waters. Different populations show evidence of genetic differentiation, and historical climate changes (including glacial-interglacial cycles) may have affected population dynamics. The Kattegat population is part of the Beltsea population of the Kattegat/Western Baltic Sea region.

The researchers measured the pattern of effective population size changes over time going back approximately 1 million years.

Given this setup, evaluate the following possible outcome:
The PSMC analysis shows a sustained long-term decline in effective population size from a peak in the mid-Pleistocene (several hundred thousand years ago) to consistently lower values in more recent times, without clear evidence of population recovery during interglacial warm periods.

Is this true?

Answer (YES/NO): NO